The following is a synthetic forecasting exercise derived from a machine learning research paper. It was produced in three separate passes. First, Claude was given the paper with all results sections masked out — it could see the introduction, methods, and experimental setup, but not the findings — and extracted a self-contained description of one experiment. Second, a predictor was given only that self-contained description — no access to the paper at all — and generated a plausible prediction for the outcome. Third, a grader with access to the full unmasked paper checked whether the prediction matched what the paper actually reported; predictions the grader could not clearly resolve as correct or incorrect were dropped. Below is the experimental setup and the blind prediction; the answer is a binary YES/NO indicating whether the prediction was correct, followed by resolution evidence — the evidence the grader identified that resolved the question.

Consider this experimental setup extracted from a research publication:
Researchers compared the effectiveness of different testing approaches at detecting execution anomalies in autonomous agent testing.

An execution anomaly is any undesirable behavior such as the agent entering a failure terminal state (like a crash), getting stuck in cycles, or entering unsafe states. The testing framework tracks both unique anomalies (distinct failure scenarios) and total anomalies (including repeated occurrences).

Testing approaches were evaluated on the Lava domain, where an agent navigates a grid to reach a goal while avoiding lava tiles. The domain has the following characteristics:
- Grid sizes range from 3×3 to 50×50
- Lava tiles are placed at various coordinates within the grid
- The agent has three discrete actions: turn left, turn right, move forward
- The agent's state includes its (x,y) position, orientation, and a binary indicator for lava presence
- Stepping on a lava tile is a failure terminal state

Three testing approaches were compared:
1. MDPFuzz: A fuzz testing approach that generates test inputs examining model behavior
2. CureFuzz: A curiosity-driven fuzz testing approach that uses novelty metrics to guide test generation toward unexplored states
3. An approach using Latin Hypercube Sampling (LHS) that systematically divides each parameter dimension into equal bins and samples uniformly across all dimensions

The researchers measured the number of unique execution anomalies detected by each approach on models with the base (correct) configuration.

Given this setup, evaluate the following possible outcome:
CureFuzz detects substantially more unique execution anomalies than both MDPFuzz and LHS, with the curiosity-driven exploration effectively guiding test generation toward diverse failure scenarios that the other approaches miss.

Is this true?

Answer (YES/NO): YES